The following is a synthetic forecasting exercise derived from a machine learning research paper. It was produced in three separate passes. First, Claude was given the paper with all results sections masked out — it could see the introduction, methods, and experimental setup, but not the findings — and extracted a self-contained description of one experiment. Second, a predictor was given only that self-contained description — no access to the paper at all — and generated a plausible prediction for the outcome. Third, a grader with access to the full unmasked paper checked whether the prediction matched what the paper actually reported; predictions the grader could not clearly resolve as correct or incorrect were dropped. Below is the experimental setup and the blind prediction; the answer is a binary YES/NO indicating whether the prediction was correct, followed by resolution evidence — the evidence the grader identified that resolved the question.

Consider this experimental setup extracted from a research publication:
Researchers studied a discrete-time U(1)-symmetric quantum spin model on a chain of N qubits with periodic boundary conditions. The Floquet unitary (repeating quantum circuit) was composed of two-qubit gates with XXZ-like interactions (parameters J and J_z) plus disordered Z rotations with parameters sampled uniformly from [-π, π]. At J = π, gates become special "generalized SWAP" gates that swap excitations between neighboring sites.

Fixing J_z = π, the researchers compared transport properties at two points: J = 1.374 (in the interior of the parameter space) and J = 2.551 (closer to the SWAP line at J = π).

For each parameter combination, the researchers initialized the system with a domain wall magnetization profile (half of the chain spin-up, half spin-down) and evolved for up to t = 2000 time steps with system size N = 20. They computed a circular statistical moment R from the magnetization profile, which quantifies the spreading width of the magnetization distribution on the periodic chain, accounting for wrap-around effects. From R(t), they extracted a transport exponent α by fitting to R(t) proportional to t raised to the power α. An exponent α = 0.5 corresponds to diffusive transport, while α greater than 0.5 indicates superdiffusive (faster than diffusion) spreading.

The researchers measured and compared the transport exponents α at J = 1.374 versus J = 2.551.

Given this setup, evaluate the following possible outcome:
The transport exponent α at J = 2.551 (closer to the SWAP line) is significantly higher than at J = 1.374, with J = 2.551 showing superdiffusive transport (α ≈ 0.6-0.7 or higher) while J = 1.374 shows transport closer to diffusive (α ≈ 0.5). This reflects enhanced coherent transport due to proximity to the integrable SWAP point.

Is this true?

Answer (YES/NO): YES